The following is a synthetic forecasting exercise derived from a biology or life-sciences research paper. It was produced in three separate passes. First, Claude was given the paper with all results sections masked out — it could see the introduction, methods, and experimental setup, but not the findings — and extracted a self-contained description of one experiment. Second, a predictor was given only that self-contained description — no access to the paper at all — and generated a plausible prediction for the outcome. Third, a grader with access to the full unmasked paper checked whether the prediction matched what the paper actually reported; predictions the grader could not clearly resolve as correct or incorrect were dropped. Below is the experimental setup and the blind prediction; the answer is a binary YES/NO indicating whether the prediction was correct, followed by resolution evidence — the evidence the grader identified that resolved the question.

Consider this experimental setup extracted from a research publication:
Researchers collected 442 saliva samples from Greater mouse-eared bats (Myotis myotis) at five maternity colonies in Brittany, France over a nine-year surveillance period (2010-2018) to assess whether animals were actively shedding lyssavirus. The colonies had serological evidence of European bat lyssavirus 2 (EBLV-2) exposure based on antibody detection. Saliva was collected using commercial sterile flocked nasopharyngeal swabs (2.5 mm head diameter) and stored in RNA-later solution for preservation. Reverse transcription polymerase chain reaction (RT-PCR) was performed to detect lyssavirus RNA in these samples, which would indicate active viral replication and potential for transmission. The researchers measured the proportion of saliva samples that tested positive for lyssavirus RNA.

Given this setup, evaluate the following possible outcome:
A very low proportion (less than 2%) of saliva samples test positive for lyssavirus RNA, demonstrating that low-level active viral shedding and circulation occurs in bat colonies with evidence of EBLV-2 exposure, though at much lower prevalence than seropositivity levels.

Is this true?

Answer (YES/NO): NO